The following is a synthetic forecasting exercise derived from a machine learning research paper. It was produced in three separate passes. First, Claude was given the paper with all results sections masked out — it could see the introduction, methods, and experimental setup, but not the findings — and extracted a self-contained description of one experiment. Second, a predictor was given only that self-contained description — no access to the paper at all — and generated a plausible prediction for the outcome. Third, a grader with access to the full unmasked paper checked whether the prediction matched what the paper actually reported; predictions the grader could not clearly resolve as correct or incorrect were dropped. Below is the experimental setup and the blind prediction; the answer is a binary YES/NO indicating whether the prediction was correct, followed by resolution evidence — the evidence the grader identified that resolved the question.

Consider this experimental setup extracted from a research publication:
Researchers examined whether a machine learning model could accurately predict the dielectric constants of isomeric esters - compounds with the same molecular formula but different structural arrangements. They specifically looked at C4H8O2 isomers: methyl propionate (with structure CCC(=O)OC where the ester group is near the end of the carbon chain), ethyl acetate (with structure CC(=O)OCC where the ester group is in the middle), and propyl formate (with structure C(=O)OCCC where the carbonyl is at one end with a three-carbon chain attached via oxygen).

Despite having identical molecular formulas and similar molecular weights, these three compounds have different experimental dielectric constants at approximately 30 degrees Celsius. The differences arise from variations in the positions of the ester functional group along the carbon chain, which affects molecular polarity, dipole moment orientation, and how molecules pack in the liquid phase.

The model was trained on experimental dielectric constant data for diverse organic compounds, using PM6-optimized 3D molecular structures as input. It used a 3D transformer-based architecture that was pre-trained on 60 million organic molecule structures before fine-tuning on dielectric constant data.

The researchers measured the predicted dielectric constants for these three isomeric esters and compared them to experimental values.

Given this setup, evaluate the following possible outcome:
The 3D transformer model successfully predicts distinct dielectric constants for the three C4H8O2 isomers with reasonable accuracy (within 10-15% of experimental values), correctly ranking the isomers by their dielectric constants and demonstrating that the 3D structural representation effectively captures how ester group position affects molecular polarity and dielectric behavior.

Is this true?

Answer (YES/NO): YES